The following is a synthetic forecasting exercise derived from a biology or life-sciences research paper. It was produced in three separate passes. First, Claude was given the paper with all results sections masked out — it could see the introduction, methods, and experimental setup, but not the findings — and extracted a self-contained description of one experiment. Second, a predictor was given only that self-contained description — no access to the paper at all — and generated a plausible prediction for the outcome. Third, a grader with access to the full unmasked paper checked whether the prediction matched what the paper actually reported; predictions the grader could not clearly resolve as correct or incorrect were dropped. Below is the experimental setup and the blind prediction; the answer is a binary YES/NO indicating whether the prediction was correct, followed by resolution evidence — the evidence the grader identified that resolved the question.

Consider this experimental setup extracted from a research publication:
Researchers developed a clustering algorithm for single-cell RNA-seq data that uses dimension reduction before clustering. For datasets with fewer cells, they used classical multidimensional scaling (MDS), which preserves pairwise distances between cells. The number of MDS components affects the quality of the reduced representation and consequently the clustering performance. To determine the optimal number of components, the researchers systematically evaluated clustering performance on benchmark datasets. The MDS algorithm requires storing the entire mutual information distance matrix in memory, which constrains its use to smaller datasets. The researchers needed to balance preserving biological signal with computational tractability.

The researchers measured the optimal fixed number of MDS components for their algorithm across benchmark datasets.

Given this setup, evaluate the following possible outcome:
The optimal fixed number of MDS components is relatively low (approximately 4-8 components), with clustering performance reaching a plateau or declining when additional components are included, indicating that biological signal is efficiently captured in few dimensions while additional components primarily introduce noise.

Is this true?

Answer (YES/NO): NO